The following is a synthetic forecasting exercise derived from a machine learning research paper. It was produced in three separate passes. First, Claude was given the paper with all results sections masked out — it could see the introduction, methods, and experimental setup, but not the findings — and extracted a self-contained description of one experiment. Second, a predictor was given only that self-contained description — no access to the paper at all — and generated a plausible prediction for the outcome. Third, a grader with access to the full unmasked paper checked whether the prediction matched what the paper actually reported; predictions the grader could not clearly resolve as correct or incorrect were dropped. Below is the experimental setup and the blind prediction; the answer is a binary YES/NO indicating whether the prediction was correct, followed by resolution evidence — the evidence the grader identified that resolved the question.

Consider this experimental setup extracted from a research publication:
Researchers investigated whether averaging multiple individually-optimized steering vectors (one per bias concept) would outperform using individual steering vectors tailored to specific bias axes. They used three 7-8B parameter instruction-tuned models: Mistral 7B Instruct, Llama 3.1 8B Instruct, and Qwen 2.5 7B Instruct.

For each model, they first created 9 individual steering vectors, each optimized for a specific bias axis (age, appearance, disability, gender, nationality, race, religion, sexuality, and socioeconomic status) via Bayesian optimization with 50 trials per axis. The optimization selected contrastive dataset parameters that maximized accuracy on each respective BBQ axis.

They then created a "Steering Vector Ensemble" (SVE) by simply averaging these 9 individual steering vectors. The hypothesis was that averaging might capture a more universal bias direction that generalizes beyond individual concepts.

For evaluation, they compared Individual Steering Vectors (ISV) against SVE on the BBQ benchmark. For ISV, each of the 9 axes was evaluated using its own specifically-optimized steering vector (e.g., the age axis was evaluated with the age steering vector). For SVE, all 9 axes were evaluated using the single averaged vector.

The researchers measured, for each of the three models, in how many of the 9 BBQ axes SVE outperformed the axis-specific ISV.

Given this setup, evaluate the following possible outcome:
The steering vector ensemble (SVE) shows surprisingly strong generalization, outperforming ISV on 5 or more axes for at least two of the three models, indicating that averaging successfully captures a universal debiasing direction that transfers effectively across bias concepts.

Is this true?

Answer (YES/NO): YES